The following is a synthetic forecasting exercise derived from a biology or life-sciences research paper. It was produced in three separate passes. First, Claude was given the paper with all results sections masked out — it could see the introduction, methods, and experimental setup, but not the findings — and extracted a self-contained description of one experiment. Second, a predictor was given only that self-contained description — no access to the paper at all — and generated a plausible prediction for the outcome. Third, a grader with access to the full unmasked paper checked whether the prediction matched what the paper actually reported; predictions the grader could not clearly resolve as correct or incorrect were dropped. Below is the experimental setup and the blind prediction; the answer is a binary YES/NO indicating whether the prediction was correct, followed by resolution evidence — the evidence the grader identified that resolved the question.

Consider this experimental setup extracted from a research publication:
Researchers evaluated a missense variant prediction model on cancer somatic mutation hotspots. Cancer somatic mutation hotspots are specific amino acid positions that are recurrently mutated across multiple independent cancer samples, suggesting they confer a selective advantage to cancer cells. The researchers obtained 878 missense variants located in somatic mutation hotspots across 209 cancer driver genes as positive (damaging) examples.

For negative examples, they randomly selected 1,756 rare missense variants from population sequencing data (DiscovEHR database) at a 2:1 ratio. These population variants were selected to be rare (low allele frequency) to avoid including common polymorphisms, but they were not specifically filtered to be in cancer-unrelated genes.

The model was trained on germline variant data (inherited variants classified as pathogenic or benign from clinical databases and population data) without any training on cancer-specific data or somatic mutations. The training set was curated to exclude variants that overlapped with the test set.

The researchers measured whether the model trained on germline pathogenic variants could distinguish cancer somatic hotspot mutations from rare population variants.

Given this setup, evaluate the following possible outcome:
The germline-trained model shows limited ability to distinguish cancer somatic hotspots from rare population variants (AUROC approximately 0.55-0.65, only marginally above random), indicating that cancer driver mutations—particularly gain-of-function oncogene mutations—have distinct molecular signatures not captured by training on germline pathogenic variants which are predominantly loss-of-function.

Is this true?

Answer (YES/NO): NO